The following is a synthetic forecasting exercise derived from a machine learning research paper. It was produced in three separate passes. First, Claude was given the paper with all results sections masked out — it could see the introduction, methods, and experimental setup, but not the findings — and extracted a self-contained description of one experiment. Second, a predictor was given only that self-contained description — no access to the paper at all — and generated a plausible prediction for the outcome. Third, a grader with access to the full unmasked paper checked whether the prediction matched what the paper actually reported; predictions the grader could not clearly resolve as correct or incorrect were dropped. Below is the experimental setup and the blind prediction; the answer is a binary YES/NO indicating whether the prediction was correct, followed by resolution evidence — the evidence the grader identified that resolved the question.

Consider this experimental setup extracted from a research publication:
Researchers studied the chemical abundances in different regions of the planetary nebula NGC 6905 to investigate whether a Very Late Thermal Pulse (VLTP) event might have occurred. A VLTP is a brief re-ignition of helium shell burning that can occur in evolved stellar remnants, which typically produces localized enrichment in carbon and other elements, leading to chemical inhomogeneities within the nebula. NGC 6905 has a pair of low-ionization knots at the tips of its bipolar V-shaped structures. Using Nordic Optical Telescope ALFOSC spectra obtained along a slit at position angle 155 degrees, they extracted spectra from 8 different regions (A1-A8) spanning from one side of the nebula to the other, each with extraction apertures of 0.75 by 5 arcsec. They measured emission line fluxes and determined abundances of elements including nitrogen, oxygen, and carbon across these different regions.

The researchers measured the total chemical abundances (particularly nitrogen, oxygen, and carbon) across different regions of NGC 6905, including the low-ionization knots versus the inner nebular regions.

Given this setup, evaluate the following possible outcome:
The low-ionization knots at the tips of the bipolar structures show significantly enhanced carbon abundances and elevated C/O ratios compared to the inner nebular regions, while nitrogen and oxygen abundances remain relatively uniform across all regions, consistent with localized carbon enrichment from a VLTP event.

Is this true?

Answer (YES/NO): NO